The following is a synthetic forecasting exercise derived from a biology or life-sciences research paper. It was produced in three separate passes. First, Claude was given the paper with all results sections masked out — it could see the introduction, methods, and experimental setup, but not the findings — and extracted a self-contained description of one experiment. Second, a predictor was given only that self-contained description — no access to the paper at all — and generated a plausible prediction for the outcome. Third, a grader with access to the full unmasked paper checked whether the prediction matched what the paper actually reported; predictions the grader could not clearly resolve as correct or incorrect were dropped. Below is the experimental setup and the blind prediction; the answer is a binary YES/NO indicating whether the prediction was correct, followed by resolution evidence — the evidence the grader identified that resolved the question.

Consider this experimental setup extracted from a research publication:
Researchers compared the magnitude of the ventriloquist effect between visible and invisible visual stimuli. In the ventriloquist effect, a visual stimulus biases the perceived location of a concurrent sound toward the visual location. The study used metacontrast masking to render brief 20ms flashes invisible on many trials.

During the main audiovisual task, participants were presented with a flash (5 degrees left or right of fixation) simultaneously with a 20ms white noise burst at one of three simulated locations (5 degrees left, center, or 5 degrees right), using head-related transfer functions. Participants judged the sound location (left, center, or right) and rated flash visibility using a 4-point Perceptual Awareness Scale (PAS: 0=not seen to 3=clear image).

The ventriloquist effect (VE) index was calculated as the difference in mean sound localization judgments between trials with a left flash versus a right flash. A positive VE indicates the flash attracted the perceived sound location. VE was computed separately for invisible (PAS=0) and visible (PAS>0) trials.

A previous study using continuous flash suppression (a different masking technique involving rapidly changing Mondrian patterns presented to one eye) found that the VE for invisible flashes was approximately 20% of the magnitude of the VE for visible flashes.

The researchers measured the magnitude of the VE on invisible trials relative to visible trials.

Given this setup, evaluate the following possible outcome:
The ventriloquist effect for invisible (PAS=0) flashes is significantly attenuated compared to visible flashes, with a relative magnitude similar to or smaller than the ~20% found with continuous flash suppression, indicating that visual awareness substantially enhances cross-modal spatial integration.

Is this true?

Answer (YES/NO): NO